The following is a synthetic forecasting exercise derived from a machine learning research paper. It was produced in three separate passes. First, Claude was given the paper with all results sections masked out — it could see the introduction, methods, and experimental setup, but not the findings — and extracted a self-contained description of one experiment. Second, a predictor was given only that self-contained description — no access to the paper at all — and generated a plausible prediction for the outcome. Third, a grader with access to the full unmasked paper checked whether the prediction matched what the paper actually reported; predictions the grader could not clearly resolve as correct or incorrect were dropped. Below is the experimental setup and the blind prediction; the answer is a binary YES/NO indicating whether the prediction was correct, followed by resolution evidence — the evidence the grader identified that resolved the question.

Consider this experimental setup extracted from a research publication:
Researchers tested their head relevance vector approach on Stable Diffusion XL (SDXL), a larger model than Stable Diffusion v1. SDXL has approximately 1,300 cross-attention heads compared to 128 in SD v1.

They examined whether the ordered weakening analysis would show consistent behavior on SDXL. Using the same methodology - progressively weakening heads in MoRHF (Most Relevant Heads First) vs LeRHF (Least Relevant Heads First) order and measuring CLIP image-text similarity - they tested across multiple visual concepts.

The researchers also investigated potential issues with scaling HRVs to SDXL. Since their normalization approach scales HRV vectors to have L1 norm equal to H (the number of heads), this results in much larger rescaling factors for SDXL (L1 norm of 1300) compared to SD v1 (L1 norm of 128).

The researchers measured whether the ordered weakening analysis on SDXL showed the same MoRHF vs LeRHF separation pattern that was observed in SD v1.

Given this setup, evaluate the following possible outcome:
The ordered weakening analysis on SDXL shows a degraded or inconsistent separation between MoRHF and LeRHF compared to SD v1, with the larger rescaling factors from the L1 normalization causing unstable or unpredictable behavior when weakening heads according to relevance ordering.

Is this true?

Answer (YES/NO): NO